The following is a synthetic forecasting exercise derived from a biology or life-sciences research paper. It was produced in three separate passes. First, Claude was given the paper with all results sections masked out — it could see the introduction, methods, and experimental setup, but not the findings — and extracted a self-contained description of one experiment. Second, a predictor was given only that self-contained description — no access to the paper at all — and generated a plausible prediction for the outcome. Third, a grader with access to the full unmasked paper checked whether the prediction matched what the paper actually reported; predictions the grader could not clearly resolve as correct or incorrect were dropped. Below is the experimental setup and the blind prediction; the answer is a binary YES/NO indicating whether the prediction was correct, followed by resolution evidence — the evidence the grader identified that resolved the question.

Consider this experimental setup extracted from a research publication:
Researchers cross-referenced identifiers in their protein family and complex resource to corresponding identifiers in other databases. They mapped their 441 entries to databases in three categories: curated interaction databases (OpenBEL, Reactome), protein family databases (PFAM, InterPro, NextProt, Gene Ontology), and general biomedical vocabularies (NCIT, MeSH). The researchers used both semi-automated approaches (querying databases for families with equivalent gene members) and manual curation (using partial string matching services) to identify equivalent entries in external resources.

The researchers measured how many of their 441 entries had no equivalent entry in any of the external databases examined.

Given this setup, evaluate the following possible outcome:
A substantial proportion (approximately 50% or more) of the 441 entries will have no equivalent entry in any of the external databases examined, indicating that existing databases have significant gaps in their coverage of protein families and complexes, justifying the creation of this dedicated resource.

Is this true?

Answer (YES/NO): NO